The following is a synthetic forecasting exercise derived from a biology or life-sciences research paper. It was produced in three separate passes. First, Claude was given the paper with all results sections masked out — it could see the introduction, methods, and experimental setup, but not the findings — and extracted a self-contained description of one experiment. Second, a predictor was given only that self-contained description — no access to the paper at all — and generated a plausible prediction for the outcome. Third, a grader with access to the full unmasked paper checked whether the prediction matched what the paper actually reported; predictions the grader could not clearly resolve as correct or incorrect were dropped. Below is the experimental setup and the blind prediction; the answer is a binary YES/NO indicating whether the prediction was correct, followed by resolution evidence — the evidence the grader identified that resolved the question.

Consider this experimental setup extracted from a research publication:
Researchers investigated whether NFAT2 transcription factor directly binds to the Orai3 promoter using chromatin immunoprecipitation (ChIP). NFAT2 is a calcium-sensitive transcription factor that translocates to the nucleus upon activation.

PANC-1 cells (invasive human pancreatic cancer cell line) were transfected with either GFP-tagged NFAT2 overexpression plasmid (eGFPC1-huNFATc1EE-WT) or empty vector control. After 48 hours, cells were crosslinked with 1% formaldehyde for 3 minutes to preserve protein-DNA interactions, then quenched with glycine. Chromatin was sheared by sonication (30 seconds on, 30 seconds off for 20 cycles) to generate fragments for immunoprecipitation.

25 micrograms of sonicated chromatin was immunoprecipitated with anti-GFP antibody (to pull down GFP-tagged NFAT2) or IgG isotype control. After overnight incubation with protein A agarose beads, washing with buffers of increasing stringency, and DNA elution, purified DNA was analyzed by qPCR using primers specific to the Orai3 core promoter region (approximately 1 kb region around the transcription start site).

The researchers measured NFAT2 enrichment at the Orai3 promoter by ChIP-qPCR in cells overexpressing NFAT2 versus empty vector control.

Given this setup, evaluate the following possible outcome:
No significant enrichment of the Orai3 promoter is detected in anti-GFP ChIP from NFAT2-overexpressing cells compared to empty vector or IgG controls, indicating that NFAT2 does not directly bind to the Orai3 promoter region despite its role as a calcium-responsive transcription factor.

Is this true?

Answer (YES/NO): NO